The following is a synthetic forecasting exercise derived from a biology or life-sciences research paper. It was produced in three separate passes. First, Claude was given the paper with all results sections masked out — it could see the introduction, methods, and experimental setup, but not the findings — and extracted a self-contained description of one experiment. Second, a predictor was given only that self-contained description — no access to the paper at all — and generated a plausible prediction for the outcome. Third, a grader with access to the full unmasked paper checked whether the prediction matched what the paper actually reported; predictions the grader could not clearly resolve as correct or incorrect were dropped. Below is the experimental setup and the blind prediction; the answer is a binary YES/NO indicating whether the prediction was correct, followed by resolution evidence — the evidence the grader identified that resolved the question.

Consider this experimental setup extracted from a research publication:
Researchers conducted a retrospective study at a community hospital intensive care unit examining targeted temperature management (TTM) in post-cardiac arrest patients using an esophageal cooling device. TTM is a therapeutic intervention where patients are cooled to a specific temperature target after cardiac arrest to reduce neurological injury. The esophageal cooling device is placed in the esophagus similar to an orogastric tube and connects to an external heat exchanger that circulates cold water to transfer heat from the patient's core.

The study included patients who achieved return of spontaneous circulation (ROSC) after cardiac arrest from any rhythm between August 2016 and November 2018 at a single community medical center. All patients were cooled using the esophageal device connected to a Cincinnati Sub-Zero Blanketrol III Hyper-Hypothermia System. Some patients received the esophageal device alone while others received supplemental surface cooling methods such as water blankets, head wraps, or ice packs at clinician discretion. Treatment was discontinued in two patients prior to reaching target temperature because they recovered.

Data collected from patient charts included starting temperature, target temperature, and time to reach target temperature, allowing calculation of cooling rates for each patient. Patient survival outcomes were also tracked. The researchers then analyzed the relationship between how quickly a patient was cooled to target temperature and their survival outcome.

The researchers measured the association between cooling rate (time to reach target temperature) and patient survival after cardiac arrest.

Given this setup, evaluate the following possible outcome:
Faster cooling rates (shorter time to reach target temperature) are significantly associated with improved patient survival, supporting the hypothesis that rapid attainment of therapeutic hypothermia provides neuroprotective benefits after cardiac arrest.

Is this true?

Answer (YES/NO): NO